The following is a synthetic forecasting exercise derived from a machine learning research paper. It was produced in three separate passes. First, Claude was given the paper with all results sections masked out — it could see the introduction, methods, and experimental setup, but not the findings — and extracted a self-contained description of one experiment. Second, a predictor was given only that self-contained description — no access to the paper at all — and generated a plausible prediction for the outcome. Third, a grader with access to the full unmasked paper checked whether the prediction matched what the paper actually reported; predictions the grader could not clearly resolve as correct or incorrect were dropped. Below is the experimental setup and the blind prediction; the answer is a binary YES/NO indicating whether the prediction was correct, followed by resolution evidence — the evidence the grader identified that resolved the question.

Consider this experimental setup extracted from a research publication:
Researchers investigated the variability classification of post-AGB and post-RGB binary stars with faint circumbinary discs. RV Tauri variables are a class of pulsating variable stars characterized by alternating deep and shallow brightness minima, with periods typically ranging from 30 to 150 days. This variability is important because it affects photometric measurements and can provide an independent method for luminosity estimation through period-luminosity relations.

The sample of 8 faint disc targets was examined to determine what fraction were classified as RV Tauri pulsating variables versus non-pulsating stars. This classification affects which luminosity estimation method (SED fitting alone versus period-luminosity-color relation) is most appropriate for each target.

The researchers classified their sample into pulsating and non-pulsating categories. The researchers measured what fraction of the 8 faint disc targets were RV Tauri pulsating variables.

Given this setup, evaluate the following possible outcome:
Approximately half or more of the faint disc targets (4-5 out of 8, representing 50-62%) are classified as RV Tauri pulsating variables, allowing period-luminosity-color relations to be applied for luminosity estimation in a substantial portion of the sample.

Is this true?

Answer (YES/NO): NO